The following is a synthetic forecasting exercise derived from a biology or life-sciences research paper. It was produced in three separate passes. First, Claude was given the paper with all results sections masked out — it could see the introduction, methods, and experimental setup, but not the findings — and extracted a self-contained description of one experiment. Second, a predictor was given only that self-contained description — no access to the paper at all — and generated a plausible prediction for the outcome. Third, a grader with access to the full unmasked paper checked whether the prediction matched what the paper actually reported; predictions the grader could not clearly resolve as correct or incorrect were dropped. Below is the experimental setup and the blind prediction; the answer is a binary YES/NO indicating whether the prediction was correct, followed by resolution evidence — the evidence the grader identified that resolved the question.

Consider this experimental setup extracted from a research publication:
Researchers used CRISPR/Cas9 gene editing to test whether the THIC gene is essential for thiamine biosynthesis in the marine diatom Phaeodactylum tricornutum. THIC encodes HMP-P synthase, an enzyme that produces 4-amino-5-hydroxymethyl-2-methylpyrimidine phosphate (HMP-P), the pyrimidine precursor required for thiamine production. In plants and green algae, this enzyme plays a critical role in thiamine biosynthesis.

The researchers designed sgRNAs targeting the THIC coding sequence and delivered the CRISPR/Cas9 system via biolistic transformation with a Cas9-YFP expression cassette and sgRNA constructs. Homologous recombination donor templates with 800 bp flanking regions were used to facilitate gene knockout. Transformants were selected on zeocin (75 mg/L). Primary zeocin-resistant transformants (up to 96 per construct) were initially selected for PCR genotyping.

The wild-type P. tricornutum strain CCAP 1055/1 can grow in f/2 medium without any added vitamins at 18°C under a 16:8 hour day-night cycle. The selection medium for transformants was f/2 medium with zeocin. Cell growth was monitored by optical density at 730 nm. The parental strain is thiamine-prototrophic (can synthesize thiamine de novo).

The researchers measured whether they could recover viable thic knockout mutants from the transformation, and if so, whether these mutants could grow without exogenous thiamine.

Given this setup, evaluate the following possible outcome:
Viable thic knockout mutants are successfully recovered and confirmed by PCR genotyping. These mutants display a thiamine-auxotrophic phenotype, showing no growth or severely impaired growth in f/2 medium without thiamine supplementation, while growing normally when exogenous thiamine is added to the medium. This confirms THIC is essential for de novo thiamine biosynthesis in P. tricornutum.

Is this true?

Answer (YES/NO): YES